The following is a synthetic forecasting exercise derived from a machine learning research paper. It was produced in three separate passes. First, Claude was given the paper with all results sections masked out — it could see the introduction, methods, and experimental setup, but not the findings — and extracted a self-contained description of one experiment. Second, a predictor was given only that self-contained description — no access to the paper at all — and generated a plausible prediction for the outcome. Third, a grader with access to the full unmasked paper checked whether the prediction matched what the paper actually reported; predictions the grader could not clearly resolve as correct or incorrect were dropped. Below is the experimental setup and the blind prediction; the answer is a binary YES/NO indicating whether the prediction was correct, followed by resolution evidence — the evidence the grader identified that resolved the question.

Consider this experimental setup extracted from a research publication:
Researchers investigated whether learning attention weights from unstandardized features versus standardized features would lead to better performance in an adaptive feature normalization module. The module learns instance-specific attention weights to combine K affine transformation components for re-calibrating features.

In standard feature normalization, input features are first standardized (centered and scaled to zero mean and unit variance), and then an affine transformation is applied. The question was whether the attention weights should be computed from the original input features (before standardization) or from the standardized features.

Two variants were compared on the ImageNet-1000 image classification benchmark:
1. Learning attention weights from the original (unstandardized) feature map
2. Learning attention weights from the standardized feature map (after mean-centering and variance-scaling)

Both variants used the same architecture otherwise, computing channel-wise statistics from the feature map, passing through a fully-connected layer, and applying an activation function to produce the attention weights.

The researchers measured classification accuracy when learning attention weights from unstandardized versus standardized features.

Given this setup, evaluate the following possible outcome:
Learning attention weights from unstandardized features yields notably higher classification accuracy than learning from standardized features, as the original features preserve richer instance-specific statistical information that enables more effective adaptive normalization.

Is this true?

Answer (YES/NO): YES